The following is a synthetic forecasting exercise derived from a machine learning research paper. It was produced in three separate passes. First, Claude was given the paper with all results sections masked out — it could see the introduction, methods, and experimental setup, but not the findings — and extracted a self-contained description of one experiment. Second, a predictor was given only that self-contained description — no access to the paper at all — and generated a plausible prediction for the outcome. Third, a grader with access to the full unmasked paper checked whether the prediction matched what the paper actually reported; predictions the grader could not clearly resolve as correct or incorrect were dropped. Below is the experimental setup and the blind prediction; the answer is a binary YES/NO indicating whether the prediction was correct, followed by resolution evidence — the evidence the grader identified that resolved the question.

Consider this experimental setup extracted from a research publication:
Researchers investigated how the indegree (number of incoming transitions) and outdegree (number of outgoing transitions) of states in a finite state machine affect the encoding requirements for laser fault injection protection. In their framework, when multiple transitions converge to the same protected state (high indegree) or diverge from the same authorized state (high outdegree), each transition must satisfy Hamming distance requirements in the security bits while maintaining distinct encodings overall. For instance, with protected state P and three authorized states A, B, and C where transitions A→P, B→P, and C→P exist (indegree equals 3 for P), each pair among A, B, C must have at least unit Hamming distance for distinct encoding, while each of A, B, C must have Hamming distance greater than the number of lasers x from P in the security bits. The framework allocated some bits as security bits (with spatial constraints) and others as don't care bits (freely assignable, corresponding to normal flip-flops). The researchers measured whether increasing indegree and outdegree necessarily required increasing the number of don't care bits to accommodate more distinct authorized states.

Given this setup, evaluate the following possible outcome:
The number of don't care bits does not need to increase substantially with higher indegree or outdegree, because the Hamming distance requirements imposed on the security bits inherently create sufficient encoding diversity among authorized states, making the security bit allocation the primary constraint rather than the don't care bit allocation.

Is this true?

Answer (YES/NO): NO